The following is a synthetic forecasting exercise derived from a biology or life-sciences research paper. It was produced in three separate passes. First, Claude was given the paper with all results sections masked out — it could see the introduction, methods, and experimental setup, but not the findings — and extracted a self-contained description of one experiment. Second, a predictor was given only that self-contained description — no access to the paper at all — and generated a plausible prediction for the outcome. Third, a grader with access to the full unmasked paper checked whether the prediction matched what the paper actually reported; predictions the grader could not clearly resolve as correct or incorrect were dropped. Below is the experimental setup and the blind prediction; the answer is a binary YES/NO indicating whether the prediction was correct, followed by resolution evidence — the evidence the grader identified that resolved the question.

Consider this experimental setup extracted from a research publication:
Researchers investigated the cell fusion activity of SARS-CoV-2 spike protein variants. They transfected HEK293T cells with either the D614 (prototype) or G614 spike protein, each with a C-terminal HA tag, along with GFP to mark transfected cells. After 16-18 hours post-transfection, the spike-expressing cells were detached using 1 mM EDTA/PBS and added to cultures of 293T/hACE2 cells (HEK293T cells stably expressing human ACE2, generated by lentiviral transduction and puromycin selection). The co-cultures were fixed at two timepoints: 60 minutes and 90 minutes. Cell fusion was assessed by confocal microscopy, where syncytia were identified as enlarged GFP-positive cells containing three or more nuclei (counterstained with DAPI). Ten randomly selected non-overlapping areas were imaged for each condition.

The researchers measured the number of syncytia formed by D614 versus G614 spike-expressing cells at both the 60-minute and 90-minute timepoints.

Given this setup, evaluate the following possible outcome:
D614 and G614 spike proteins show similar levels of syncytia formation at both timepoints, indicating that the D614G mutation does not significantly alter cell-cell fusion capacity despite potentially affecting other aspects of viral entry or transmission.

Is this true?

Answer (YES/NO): NO